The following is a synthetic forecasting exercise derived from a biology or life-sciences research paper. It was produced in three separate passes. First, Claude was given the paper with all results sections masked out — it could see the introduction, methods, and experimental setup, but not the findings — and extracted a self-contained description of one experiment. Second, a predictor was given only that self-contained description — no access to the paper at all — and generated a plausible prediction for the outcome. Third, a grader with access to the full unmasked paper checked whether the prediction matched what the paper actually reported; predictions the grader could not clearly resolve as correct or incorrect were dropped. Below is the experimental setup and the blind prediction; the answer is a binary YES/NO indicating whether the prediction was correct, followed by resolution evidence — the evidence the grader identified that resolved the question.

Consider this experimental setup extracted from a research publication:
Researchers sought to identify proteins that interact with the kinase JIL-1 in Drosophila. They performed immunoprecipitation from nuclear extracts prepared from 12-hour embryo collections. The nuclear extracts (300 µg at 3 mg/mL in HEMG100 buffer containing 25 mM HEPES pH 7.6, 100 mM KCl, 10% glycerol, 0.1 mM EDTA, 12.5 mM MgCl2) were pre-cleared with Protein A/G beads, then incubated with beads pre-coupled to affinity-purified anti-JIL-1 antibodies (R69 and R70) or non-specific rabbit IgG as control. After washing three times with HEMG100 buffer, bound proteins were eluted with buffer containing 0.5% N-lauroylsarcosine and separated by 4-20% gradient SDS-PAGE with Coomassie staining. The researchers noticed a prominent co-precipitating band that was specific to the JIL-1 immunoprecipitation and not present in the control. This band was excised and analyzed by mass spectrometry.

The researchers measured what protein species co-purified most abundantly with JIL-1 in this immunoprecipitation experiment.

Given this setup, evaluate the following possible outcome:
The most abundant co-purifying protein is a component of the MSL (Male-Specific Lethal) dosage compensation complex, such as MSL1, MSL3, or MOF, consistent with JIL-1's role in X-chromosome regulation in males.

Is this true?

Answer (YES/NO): NO